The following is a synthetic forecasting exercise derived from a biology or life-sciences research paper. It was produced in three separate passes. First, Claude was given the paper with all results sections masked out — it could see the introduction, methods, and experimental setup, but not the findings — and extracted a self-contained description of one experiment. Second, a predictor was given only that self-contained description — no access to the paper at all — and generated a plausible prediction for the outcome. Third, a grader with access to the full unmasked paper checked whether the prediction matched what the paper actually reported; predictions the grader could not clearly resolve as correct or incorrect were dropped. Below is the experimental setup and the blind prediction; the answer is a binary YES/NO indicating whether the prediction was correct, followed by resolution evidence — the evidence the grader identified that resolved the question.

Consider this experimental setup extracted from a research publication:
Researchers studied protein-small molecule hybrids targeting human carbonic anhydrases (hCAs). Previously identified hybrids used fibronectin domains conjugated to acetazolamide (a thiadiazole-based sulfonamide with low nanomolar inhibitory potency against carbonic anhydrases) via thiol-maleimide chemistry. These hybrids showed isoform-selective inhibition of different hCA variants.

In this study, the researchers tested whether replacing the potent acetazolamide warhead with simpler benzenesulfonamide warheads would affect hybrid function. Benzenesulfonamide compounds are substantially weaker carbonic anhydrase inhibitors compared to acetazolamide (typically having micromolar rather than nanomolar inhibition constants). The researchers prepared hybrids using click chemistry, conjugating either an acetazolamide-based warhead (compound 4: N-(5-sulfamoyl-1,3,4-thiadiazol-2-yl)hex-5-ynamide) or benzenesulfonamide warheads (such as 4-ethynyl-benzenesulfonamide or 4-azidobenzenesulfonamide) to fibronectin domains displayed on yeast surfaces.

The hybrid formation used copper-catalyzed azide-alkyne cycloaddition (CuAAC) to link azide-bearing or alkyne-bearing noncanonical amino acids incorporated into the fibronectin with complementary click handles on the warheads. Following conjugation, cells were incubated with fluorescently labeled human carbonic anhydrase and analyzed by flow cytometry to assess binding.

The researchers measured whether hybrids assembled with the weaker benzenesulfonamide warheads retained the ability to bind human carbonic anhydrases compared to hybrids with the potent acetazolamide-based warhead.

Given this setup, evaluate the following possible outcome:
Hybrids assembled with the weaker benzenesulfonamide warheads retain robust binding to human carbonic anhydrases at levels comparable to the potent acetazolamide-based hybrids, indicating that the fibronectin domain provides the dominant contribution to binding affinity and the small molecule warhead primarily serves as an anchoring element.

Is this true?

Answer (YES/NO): NO